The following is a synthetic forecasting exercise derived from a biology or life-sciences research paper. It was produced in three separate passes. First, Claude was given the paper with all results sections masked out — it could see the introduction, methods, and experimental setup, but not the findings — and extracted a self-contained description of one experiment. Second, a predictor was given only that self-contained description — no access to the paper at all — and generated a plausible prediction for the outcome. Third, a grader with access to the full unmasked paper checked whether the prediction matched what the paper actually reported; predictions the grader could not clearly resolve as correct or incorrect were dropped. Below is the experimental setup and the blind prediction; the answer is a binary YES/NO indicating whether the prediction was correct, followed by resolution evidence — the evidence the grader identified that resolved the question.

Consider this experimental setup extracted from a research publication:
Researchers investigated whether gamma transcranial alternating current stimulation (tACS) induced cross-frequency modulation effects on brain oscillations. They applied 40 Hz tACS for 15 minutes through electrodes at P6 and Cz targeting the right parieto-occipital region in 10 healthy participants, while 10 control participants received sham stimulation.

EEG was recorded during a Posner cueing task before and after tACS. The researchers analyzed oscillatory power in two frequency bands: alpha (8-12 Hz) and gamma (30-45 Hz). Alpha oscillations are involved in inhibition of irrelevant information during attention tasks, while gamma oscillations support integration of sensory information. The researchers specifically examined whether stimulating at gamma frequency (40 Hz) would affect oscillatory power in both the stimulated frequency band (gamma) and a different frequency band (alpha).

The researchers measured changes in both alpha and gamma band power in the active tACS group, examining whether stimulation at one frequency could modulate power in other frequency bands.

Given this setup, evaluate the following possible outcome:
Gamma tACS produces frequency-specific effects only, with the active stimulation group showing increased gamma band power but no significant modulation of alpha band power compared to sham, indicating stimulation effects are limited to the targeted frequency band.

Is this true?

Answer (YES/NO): NO